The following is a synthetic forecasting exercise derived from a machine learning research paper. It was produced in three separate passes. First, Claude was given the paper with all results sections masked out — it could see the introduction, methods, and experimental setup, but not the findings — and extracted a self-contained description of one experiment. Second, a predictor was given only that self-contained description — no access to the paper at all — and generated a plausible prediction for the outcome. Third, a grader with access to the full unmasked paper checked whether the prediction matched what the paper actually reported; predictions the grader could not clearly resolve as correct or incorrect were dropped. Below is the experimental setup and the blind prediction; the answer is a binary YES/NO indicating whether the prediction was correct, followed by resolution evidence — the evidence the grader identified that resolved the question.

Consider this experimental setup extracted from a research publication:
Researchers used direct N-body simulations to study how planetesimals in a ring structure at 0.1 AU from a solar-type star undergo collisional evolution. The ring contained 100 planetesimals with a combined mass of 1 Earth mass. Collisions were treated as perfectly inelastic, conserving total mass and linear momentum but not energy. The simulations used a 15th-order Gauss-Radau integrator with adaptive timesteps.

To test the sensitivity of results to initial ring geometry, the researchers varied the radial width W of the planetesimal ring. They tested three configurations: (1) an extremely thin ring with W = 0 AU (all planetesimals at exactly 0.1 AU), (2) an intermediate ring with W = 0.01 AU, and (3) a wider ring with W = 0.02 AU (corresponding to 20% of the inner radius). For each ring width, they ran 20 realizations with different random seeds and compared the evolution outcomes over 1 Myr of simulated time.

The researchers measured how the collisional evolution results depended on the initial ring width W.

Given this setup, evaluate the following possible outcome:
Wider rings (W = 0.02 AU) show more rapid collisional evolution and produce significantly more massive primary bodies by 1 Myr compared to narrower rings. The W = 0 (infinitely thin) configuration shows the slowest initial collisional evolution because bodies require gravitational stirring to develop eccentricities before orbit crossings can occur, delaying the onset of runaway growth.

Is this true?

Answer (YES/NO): NO